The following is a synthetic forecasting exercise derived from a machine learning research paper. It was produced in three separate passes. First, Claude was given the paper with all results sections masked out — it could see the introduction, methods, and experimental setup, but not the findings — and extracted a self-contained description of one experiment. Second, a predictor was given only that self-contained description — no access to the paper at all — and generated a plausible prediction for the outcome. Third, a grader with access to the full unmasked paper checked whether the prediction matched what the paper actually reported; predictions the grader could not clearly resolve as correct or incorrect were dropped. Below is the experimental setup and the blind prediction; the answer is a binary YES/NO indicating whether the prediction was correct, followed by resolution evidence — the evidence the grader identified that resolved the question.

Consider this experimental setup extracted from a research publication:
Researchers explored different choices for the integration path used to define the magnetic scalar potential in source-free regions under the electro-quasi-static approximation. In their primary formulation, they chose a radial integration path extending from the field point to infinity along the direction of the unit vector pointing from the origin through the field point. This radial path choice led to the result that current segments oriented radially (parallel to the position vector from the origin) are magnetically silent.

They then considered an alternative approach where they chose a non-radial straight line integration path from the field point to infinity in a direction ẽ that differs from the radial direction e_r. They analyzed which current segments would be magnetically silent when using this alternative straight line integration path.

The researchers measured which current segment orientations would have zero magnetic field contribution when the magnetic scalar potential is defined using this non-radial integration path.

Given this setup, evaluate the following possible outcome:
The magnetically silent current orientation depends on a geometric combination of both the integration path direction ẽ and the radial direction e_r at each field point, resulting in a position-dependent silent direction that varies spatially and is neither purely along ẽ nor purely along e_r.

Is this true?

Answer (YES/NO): NO